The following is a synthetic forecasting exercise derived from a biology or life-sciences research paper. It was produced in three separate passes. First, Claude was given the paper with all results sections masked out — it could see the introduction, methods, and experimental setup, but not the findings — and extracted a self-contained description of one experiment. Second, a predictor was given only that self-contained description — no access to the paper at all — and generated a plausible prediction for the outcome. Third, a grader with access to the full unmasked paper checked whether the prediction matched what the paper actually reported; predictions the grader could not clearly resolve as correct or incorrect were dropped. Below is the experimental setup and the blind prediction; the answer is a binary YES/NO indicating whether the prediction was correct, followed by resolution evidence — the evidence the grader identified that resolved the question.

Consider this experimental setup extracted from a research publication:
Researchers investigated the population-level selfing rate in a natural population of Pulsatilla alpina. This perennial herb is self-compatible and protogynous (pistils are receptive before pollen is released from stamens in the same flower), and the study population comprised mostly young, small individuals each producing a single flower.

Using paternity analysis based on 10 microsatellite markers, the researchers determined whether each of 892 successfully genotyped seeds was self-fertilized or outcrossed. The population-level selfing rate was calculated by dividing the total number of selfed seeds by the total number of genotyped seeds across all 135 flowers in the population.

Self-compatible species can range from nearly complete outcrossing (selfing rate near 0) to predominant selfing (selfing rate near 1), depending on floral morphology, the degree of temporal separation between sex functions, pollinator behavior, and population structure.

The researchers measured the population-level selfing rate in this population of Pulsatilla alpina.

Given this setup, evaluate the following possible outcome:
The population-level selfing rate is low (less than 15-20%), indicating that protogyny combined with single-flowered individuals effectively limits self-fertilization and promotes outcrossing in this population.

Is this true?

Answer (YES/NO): NO